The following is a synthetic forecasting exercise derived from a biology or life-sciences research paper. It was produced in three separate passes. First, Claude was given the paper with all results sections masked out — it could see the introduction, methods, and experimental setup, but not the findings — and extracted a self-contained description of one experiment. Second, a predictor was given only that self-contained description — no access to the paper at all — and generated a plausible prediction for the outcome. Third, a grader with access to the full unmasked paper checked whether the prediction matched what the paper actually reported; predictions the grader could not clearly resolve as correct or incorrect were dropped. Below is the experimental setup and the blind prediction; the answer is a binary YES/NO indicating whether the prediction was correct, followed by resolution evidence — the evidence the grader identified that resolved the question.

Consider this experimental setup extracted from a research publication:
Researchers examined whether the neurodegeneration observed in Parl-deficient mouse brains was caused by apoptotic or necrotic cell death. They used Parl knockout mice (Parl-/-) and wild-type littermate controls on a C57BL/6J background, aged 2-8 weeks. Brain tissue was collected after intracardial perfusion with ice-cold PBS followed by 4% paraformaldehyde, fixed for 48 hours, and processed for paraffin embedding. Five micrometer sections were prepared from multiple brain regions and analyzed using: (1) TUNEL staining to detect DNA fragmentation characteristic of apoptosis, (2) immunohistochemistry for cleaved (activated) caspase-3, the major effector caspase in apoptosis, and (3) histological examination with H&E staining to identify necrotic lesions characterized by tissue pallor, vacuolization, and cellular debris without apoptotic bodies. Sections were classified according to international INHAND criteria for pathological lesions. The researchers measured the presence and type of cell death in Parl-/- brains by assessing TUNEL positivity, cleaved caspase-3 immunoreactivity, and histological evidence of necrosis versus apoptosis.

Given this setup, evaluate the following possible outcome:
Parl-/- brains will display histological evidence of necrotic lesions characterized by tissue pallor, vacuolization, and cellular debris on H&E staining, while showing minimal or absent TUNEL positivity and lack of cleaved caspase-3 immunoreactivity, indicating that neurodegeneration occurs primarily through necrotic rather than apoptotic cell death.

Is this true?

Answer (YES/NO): YES